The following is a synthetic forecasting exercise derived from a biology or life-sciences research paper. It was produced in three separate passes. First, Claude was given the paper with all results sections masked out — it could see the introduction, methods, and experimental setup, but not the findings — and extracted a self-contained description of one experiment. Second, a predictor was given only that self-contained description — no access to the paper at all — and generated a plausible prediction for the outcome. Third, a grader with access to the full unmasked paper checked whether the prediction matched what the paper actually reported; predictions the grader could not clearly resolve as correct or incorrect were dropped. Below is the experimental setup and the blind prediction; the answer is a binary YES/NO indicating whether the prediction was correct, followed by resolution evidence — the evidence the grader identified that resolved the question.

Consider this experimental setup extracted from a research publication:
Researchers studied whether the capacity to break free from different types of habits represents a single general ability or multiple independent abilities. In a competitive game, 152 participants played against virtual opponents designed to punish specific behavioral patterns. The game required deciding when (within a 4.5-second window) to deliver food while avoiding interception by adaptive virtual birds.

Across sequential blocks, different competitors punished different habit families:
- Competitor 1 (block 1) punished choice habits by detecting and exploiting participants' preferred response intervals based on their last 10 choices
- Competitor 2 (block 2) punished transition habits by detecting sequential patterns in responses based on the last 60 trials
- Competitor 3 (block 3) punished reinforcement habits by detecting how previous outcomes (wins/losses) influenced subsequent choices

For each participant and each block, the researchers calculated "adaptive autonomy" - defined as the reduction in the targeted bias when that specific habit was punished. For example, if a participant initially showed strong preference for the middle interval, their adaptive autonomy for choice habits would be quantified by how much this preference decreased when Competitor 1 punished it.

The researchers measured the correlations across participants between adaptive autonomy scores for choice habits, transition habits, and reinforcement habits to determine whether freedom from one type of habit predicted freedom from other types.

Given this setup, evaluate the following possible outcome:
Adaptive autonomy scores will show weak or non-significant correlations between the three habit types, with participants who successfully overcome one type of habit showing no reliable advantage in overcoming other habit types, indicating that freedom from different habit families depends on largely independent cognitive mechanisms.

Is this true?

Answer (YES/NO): YES